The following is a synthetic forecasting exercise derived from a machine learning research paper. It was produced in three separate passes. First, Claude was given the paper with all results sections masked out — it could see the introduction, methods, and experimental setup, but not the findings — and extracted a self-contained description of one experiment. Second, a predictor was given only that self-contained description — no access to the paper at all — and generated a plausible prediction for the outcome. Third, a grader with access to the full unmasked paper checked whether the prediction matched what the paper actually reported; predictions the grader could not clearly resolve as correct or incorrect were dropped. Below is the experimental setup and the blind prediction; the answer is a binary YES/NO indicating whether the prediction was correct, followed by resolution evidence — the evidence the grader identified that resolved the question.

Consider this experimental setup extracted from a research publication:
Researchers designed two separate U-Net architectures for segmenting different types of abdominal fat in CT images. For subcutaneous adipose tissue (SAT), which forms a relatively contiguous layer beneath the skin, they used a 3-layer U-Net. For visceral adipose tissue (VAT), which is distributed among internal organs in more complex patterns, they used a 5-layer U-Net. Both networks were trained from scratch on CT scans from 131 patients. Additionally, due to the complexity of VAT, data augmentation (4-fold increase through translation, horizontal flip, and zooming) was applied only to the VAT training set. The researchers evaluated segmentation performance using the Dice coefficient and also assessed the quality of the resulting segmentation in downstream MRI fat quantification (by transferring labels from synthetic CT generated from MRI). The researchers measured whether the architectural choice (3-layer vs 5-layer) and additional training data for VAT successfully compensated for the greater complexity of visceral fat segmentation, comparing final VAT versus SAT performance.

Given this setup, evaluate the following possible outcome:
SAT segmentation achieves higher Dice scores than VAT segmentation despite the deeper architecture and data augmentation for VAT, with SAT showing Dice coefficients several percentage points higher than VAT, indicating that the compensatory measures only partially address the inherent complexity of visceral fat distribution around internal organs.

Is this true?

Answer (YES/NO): YES